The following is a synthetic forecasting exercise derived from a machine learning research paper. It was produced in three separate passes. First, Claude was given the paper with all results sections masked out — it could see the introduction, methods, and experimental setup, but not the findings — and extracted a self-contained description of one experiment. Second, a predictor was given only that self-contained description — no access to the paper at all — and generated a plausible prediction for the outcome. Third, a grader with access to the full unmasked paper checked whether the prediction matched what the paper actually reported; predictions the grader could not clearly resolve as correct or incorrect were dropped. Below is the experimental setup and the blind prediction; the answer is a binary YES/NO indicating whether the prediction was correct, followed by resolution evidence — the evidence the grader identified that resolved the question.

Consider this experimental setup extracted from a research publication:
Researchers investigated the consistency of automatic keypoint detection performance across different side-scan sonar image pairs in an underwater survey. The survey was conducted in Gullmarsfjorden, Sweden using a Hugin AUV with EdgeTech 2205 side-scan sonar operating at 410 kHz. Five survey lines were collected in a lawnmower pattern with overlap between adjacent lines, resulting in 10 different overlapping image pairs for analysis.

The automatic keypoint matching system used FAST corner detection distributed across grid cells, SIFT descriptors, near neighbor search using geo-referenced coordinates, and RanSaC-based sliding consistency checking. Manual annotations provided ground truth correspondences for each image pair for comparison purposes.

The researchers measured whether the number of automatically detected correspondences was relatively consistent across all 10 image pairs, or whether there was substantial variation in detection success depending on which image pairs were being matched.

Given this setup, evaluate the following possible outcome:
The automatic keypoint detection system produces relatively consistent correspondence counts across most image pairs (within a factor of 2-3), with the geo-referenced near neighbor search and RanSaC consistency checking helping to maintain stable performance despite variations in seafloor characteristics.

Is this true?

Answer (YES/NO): YES